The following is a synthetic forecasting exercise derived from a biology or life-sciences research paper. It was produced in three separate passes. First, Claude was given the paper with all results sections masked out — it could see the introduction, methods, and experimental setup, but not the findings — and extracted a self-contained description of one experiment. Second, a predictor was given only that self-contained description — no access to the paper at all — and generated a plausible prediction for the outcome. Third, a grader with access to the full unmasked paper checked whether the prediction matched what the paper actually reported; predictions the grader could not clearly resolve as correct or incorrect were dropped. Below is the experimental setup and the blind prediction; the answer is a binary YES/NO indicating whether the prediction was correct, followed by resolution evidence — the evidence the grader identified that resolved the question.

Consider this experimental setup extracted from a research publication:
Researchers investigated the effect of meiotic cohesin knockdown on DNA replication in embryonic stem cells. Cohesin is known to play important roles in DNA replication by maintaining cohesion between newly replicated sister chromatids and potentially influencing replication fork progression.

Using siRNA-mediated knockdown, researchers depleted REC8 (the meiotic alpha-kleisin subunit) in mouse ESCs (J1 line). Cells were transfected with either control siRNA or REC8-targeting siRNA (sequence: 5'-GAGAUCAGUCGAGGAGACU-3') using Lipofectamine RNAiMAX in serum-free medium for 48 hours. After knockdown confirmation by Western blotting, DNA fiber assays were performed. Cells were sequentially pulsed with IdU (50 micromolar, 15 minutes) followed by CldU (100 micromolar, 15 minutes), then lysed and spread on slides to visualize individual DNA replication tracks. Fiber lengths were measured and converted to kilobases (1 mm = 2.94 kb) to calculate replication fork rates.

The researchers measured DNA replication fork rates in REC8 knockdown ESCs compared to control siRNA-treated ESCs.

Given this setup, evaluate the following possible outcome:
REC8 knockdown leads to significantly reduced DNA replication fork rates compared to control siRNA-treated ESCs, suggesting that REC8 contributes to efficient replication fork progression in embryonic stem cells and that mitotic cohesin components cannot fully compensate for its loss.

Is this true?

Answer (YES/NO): YES